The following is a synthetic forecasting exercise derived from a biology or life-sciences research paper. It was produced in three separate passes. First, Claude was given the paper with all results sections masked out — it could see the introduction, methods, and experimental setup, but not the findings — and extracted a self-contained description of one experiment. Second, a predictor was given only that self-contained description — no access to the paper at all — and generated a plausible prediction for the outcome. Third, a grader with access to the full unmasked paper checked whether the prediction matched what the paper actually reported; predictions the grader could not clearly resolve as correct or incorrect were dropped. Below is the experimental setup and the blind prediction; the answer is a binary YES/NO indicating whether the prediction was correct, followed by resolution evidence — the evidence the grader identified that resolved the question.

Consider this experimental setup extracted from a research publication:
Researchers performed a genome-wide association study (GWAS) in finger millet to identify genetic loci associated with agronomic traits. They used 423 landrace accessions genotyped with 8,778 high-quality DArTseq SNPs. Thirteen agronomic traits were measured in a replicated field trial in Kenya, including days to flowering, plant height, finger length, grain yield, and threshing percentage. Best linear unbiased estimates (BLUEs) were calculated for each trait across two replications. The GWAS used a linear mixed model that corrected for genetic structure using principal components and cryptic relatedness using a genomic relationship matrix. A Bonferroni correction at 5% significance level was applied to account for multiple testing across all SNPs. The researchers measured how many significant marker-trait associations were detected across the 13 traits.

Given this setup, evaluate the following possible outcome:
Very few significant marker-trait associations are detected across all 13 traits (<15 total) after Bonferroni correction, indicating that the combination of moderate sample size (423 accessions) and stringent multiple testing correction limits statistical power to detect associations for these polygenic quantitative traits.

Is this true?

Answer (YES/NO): NO